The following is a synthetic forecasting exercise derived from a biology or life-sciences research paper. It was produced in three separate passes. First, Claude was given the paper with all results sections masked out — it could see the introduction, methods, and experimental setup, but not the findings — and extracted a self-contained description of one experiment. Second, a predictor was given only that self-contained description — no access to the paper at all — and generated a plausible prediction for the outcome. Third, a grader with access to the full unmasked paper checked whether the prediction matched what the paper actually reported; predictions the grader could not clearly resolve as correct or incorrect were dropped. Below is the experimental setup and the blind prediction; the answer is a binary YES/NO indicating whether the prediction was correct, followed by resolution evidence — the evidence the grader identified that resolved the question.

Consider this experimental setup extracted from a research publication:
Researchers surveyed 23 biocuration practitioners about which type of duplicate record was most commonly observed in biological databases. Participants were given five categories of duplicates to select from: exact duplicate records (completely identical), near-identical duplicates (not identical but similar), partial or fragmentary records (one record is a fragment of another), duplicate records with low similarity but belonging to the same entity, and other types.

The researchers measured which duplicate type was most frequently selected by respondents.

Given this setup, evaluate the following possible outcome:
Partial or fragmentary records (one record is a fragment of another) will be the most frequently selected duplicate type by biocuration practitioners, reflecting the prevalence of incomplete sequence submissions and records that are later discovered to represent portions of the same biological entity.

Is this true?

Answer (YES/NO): NO